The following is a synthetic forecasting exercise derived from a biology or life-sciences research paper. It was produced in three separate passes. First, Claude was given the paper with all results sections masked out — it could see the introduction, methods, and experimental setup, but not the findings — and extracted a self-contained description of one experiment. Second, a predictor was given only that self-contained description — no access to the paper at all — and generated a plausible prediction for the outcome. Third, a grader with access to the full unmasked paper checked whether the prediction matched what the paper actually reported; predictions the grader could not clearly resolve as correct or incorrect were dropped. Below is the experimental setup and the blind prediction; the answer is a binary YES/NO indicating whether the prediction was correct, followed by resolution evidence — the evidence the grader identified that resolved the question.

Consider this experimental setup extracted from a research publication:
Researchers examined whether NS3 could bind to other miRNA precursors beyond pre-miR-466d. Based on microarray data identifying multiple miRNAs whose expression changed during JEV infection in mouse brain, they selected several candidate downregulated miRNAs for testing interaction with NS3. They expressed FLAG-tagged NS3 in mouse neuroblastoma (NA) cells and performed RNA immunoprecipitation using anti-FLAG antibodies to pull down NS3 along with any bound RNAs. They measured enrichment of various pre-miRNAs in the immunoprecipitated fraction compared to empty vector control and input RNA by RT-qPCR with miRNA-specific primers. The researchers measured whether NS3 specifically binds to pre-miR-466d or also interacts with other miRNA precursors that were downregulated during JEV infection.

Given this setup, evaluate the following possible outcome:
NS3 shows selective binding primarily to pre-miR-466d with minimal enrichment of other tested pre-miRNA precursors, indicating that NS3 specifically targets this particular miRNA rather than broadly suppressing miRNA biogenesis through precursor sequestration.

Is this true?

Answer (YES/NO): NO